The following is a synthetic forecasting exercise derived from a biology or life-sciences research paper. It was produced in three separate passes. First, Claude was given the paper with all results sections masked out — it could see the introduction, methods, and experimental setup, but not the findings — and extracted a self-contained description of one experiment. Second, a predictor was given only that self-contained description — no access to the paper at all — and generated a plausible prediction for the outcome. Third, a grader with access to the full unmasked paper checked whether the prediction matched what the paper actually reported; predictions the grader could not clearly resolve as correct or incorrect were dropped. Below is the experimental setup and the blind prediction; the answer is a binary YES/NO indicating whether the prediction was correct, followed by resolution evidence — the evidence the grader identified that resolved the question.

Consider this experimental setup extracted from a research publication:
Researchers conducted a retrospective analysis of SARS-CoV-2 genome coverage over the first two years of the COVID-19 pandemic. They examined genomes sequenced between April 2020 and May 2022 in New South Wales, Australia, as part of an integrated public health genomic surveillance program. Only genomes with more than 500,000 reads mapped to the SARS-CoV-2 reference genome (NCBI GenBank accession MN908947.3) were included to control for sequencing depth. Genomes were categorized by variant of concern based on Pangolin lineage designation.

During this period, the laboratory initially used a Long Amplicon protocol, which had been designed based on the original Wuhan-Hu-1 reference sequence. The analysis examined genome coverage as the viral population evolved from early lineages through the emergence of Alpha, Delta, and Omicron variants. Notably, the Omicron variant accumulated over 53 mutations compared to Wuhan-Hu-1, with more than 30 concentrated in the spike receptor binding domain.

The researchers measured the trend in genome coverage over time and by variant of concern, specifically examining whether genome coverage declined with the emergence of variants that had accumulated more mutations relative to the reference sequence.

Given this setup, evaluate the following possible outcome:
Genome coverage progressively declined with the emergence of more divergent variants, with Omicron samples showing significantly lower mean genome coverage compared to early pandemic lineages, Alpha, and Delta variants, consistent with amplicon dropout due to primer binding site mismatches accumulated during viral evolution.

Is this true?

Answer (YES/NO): YES